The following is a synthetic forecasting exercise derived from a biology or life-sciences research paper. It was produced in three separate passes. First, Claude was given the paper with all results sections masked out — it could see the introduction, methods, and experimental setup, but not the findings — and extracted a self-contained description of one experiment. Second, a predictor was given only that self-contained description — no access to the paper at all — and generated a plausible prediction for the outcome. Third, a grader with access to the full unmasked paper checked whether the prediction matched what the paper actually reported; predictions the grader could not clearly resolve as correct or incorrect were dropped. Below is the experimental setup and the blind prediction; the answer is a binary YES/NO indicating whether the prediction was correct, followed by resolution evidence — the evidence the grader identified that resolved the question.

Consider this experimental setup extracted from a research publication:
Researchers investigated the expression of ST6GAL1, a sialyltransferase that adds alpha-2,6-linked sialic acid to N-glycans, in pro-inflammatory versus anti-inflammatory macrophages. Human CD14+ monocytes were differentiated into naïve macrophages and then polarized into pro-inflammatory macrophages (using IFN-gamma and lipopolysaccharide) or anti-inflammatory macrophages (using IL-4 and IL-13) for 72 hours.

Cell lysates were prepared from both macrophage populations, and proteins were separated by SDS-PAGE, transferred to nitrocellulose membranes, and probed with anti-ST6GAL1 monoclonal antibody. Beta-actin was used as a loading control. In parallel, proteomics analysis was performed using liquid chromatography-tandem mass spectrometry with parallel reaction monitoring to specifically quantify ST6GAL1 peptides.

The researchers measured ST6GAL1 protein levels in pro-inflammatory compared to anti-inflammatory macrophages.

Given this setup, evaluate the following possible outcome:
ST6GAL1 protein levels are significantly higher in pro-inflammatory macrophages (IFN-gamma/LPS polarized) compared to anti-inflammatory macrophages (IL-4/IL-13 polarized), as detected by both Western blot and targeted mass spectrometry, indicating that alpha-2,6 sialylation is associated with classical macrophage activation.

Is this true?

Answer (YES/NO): NO